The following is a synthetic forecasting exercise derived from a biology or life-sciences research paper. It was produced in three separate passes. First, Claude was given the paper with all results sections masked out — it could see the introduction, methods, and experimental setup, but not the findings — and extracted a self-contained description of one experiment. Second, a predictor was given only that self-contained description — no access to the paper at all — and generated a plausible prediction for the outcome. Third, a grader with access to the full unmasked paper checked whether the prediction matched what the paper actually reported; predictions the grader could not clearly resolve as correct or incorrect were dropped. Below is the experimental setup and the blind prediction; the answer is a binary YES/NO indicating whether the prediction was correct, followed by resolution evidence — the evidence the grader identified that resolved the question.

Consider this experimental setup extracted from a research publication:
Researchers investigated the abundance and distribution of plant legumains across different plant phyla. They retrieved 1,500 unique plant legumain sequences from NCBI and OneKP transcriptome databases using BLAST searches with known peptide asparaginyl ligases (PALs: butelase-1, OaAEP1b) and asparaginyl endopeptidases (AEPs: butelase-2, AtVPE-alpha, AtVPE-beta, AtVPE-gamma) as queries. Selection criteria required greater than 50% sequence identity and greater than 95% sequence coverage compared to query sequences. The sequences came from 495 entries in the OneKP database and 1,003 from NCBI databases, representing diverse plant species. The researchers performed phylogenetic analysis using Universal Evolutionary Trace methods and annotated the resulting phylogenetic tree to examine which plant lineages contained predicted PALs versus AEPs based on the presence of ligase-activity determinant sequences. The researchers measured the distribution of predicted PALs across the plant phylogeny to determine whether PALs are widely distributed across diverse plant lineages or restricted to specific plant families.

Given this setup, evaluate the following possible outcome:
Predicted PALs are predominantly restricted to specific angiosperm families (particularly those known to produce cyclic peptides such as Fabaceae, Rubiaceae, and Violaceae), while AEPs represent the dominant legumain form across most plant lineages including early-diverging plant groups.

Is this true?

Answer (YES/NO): YES